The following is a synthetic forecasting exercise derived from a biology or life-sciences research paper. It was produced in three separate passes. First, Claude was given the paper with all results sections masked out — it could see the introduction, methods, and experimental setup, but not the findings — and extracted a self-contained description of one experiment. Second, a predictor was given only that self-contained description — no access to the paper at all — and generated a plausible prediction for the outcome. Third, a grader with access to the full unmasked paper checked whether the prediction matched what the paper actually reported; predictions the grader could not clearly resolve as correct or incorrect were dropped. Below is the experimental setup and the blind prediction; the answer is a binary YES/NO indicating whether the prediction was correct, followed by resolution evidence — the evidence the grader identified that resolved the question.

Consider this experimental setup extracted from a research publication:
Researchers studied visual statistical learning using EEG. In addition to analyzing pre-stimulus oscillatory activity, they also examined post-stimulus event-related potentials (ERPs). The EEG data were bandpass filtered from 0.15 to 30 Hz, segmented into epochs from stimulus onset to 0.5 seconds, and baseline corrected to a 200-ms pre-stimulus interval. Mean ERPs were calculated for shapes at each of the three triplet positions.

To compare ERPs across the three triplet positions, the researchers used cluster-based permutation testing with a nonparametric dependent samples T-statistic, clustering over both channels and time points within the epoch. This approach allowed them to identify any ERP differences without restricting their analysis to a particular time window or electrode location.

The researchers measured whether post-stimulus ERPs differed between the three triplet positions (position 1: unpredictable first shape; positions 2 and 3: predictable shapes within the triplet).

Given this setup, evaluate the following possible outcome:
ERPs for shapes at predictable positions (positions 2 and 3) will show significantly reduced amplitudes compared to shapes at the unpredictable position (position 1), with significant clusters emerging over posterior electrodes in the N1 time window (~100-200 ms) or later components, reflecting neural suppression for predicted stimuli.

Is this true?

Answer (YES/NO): NO